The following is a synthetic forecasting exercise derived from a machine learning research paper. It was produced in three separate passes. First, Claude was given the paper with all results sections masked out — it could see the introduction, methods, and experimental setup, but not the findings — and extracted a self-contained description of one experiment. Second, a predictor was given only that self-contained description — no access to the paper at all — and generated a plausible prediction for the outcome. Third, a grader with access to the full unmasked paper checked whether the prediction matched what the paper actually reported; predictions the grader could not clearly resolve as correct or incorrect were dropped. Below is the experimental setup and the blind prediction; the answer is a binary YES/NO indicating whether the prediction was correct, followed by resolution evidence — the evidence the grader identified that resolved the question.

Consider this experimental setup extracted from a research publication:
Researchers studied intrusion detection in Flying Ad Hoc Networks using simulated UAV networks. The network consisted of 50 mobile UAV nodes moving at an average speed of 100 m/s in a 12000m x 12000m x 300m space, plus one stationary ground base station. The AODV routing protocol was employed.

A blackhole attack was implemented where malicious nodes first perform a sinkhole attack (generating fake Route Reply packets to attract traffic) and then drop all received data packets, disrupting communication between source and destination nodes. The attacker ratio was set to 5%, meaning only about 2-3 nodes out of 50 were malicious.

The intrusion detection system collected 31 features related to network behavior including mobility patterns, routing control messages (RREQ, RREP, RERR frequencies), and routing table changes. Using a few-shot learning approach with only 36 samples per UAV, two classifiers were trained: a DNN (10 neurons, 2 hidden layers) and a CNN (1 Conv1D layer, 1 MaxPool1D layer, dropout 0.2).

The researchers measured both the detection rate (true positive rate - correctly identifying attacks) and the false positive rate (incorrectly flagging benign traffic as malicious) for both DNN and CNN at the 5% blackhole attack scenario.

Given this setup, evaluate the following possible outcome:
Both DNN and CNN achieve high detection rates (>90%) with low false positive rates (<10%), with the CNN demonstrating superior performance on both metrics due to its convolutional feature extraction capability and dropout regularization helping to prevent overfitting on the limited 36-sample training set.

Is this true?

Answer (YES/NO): NO